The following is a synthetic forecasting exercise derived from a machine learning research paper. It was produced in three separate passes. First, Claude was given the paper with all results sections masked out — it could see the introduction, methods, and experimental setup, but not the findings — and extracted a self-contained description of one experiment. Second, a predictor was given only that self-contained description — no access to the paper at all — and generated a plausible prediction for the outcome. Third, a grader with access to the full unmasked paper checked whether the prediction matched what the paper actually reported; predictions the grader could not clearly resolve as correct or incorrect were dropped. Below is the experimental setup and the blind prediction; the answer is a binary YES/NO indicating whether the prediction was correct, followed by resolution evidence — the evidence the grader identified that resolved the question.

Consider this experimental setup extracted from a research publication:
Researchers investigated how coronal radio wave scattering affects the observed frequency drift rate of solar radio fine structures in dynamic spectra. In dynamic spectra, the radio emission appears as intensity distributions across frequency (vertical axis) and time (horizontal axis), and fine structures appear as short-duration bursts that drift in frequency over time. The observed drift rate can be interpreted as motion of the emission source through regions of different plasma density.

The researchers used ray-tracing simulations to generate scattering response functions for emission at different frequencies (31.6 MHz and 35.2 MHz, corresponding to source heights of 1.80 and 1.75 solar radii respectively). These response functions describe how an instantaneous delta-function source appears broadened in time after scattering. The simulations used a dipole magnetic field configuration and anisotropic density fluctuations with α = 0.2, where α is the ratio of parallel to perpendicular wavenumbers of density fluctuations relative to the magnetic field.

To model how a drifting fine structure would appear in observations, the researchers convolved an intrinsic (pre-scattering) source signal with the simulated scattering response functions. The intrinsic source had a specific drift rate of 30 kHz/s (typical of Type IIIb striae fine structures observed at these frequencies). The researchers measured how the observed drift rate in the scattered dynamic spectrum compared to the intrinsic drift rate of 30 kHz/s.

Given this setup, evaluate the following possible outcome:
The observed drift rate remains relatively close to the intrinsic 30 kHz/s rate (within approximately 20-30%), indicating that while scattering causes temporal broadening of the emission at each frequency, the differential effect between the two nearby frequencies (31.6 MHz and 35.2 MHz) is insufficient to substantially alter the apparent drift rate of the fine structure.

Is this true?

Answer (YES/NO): NO